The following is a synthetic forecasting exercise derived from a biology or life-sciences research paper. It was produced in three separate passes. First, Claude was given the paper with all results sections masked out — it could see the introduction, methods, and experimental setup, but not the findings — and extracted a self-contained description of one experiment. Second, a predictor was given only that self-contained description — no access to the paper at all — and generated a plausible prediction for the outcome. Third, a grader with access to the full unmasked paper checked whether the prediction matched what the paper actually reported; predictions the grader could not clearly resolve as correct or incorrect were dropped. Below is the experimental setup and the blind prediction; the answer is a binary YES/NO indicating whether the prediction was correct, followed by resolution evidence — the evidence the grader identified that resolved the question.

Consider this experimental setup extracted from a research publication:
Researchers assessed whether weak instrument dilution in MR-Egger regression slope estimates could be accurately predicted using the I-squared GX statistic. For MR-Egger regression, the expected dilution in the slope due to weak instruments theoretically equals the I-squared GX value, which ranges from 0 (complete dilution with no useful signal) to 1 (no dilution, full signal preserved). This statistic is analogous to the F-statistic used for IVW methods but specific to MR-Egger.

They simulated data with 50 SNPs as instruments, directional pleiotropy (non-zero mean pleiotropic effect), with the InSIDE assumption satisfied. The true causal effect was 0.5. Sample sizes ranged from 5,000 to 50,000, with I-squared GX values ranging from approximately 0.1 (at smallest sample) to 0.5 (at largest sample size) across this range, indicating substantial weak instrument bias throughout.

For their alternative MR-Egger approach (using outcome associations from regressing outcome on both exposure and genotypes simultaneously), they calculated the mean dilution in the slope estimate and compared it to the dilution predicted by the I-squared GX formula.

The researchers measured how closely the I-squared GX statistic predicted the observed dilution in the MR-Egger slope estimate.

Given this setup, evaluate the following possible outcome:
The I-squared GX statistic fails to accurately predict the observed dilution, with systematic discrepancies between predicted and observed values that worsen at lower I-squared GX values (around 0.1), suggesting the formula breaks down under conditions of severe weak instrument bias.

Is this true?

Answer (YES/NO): NO